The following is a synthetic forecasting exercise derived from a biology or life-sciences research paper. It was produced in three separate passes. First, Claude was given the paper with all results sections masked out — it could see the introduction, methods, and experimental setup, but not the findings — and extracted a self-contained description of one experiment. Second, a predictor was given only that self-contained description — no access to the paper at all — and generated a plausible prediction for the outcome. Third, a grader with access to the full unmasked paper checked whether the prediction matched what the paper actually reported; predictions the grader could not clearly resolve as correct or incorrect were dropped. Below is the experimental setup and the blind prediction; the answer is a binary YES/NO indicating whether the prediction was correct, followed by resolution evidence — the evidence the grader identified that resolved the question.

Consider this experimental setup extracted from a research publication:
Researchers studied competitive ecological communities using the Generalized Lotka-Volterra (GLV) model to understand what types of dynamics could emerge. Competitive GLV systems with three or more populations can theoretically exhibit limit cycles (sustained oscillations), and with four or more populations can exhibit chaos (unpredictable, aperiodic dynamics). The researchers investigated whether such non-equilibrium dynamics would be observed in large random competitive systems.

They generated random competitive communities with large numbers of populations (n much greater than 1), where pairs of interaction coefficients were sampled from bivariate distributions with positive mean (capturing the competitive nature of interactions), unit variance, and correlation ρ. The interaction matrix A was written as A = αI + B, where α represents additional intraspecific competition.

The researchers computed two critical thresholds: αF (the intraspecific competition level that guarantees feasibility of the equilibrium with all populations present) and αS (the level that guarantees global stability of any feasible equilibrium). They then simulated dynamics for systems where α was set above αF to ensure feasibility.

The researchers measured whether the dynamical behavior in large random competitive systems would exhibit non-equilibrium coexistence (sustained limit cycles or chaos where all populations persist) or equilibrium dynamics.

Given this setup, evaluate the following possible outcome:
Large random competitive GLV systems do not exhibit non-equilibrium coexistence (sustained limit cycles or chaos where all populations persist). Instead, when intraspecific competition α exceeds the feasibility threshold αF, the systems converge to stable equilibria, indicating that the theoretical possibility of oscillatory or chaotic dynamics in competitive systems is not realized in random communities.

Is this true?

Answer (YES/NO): YES